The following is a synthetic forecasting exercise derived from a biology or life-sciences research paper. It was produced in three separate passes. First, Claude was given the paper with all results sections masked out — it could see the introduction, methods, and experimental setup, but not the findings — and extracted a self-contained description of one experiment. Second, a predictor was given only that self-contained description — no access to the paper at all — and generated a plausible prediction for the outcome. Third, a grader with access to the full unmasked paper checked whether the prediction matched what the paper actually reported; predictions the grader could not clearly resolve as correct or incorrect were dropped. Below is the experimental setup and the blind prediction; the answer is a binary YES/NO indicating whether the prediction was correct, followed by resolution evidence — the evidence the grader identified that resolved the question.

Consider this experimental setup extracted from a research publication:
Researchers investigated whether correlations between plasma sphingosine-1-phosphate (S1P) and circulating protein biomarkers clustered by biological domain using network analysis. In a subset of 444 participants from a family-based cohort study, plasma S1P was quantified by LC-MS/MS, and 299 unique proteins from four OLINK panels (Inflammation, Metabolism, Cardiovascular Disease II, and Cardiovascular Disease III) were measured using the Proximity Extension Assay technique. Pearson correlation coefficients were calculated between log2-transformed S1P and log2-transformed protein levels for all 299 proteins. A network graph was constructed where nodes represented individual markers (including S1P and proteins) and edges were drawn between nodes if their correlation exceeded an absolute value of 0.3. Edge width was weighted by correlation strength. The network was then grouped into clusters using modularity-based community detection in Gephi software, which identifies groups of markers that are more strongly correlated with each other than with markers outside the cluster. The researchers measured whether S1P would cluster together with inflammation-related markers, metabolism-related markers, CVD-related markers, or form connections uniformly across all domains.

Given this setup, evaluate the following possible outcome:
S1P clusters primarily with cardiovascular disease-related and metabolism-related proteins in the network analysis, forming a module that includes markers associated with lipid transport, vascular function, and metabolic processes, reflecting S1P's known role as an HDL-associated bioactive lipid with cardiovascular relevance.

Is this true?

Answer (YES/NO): NO